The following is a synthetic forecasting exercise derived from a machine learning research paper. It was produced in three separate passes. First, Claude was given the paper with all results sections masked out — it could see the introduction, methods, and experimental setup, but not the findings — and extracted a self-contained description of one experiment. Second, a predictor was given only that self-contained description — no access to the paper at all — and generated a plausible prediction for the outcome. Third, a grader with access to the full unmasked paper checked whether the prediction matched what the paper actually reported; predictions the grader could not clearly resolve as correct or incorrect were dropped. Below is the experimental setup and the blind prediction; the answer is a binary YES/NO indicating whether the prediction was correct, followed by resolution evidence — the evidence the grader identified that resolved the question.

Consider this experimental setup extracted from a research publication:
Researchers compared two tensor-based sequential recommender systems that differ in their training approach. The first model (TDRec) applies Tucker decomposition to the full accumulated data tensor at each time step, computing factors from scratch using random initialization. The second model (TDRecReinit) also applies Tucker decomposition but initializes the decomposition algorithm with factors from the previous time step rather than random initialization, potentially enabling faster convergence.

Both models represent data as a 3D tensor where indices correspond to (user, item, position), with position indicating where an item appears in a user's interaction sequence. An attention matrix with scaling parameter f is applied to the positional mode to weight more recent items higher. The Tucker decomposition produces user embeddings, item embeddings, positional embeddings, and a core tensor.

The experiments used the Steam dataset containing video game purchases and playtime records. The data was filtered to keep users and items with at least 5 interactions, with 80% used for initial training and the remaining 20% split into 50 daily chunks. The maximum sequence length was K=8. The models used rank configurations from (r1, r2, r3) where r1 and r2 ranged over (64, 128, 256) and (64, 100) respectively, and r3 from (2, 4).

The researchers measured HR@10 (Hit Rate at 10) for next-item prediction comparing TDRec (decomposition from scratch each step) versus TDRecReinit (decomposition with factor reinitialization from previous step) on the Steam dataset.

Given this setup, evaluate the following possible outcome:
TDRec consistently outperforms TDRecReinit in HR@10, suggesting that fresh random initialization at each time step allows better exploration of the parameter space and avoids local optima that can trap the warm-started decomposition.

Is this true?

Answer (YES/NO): NO